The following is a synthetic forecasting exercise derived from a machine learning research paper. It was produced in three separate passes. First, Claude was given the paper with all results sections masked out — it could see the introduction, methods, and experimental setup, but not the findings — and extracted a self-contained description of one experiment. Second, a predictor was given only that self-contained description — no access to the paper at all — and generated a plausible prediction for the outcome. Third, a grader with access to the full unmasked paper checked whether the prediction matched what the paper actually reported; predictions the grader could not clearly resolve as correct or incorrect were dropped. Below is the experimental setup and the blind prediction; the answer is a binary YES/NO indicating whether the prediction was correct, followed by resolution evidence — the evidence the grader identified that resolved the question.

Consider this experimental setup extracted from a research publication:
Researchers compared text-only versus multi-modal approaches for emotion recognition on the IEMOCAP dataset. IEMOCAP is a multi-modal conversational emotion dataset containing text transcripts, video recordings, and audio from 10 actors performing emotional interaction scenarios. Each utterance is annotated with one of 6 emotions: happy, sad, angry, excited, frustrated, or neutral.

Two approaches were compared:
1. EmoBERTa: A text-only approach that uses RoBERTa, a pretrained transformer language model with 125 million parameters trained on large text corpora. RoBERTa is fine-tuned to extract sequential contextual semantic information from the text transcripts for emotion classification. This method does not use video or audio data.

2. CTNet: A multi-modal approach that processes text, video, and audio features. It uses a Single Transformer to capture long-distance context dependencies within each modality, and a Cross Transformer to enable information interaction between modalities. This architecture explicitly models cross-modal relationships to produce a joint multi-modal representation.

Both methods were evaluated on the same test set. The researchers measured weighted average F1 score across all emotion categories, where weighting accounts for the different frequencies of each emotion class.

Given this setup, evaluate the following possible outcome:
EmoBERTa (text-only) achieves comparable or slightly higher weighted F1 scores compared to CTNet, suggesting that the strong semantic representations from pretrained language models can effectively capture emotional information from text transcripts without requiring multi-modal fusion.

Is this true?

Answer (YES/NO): YES